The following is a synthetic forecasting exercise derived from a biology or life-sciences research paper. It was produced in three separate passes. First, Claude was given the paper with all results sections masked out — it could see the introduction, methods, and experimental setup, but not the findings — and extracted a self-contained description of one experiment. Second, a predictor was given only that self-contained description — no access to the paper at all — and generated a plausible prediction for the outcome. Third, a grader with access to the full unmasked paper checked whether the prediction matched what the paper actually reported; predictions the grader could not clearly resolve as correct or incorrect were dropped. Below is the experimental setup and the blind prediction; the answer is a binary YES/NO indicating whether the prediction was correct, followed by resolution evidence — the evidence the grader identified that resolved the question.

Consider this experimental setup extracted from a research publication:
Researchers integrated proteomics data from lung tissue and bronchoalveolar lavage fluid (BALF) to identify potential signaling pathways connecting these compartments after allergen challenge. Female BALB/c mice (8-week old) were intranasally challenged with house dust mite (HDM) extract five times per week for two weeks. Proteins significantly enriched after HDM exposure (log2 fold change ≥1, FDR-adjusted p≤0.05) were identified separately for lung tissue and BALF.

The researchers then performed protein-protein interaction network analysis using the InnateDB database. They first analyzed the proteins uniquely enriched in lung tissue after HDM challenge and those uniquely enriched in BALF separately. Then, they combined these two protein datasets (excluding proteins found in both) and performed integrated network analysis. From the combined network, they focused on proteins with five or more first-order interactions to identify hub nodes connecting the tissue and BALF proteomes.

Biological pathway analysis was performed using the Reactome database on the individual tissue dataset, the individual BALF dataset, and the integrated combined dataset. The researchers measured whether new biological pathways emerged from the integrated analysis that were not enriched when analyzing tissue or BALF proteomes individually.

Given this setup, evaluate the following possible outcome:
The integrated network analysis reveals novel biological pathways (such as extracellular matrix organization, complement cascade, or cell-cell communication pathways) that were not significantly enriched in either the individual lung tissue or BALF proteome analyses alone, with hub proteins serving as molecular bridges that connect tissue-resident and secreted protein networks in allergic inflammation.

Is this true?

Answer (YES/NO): YES